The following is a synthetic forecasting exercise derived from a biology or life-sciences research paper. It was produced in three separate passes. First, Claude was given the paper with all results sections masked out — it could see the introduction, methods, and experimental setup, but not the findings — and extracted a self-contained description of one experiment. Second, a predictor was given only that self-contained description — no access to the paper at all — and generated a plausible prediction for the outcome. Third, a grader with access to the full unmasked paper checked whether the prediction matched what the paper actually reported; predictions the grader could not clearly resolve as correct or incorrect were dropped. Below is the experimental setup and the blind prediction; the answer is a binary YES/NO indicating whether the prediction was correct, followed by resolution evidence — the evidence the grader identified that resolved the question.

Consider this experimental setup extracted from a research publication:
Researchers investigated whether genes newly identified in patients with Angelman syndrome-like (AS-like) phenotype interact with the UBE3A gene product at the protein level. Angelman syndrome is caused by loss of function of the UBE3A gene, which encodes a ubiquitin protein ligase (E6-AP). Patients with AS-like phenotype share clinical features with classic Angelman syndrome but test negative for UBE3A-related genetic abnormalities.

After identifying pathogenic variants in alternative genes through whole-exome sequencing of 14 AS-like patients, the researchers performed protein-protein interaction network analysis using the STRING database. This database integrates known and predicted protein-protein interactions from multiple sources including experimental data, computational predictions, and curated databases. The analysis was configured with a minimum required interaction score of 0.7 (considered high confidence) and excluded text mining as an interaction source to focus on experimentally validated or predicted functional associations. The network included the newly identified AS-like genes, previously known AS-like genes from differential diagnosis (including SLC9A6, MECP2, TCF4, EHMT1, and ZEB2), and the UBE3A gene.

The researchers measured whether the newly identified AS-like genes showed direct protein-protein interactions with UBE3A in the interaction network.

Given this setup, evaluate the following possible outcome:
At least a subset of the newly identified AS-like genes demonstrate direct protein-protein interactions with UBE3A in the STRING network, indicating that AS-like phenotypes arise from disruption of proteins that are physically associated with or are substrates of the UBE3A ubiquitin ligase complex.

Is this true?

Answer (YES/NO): NO